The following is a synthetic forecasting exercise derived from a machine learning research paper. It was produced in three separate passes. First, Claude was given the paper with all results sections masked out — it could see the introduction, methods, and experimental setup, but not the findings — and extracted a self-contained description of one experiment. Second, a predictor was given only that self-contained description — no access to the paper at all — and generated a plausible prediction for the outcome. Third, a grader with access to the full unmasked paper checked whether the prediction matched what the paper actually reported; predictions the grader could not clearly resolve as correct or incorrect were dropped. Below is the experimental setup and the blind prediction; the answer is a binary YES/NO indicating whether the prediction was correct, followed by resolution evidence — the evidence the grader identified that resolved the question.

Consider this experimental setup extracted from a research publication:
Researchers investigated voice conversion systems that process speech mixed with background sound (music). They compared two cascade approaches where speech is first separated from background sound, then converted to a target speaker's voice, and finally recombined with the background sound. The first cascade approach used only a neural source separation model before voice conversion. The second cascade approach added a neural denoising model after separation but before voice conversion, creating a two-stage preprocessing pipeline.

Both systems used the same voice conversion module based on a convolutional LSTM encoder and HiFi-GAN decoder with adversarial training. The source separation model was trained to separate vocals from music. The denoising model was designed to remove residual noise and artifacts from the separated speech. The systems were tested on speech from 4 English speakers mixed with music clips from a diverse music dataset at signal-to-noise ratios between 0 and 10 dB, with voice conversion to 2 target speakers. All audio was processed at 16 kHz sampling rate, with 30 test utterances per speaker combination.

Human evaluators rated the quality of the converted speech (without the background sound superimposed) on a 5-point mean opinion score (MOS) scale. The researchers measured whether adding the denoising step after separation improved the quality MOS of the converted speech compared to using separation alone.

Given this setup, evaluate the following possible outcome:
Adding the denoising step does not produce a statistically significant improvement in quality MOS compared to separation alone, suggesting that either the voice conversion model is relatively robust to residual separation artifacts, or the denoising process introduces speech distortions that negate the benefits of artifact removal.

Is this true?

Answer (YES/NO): NO